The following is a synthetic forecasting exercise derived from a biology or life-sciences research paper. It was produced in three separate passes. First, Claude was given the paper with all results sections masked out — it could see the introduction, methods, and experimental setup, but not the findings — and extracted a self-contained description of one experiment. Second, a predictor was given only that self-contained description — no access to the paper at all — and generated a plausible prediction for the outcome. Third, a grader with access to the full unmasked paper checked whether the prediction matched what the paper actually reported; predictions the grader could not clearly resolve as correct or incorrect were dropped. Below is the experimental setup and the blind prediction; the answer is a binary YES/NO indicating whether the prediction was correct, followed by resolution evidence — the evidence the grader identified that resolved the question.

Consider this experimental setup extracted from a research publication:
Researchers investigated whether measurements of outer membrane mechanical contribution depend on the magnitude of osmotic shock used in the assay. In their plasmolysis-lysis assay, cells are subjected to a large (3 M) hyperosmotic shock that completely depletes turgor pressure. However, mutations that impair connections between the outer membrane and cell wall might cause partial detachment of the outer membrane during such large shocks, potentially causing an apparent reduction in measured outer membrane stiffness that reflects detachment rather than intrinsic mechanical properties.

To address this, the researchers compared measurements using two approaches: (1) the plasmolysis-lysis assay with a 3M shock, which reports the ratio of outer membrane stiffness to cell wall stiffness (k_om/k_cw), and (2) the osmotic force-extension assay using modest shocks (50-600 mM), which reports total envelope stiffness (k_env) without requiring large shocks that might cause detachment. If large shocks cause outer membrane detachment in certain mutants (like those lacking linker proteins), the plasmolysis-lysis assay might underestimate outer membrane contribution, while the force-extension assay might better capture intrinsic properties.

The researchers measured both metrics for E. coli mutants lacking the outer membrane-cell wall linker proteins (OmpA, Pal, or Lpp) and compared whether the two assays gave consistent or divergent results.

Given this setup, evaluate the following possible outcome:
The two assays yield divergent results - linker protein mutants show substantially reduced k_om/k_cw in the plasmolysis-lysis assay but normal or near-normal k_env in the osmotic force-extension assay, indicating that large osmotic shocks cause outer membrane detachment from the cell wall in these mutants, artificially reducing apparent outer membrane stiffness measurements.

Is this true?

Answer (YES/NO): NO